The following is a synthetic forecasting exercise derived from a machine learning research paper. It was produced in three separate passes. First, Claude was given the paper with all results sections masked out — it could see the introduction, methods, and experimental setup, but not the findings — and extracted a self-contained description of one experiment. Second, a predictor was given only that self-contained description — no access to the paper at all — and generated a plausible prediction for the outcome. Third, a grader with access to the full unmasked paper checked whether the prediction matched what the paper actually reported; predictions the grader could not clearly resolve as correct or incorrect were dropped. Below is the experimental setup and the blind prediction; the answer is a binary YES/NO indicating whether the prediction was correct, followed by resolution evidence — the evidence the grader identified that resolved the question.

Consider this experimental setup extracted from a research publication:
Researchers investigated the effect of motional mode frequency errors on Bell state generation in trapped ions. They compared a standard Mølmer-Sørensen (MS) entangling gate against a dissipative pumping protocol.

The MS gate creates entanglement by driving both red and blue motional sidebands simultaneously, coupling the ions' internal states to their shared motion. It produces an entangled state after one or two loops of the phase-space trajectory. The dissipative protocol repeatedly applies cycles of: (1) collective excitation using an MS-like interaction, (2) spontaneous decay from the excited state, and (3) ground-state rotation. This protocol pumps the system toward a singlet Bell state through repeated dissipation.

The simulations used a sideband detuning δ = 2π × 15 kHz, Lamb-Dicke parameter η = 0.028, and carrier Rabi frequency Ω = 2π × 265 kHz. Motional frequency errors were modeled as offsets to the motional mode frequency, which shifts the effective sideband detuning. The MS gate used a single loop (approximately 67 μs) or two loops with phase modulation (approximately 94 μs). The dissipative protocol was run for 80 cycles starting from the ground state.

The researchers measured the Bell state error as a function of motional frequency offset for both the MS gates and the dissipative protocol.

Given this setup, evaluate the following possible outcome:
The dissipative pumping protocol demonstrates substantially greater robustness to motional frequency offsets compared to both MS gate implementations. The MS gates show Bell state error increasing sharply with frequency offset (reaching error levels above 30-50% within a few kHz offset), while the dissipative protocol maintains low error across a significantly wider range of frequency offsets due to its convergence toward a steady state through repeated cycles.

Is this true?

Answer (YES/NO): NO